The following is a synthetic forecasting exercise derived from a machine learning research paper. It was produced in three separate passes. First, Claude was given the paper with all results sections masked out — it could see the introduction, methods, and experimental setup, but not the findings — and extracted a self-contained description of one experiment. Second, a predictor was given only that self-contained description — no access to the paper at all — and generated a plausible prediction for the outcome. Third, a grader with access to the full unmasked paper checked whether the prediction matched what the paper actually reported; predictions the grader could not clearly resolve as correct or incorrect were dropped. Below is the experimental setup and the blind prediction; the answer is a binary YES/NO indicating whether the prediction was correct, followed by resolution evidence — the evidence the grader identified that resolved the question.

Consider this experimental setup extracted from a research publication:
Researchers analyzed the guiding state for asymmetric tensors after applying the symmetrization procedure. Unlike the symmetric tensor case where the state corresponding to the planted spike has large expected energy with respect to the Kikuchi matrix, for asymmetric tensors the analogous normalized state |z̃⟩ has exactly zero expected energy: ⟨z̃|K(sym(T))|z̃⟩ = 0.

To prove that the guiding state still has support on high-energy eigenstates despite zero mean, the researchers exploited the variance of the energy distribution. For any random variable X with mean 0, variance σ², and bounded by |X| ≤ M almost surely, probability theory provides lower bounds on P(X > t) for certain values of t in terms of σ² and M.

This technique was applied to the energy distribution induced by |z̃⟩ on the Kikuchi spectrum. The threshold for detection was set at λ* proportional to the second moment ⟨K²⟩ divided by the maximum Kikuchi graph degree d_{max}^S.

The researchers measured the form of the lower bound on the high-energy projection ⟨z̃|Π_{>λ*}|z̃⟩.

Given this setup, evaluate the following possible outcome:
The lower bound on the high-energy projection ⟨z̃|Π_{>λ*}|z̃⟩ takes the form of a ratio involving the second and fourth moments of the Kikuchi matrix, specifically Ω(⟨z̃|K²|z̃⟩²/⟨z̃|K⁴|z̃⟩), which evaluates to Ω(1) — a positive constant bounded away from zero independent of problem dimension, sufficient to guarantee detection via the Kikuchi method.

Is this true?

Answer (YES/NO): NO